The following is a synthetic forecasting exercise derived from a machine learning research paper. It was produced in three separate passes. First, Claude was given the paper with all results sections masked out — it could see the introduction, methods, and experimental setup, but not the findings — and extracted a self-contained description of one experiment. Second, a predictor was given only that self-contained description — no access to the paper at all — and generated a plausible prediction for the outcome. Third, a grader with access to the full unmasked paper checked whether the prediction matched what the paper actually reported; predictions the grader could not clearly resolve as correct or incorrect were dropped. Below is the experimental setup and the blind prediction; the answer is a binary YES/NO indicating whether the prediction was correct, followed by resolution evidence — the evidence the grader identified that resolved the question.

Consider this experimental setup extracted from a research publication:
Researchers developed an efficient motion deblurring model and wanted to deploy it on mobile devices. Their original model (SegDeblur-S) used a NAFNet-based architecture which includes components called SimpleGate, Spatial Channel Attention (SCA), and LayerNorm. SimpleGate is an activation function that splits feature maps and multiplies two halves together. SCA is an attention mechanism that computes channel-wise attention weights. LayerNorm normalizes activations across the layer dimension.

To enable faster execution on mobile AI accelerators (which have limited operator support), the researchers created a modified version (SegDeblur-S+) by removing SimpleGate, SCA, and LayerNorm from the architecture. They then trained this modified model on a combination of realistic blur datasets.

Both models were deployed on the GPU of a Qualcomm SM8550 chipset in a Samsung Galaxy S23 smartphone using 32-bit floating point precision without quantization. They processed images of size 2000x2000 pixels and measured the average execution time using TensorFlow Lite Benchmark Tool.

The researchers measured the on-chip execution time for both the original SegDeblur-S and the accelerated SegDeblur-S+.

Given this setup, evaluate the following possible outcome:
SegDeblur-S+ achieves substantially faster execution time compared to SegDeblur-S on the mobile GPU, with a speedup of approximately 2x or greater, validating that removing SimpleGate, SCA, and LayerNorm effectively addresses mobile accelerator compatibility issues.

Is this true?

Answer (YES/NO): NO